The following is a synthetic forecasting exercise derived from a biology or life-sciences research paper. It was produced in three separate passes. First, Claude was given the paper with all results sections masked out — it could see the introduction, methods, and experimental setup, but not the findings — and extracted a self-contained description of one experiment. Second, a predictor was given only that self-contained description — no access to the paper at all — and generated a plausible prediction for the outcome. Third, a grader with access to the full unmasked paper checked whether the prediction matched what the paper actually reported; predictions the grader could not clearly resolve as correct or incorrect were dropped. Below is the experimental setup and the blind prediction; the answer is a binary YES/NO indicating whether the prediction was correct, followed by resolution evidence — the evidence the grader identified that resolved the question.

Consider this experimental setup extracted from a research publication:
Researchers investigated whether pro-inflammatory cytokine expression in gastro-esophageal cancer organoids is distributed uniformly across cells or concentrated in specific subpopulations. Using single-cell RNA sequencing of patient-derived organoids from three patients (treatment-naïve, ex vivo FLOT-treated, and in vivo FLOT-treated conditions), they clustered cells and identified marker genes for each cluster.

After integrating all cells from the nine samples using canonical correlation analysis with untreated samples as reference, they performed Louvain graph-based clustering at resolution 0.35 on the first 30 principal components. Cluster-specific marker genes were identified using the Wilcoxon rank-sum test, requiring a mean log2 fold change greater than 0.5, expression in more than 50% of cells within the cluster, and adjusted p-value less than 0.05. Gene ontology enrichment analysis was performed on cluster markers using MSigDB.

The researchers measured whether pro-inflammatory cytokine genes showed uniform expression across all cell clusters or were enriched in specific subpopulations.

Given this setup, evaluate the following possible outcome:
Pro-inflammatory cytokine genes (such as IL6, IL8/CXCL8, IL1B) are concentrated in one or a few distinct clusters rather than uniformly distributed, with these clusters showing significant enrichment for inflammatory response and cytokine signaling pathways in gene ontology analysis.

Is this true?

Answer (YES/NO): YES